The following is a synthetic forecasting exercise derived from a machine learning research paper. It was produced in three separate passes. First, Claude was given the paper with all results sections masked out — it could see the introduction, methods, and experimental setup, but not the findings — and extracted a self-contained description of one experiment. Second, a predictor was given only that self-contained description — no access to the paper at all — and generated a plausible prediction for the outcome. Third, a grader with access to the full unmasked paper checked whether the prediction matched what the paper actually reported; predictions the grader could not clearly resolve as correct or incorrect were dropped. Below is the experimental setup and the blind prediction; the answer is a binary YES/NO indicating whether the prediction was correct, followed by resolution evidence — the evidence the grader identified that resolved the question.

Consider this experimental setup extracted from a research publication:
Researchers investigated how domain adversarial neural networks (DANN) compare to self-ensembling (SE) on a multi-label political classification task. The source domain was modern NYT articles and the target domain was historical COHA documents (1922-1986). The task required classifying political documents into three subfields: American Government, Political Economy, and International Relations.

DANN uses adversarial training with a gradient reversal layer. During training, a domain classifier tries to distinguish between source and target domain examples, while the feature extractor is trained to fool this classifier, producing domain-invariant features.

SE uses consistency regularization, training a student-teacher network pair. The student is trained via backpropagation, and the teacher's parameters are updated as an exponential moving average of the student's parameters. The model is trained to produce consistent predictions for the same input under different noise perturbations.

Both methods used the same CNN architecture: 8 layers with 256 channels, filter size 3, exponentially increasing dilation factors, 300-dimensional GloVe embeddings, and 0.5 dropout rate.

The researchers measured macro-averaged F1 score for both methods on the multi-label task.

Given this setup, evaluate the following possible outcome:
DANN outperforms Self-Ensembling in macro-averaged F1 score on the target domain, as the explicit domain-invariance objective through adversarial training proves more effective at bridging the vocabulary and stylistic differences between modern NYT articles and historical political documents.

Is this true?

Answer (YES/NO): NO